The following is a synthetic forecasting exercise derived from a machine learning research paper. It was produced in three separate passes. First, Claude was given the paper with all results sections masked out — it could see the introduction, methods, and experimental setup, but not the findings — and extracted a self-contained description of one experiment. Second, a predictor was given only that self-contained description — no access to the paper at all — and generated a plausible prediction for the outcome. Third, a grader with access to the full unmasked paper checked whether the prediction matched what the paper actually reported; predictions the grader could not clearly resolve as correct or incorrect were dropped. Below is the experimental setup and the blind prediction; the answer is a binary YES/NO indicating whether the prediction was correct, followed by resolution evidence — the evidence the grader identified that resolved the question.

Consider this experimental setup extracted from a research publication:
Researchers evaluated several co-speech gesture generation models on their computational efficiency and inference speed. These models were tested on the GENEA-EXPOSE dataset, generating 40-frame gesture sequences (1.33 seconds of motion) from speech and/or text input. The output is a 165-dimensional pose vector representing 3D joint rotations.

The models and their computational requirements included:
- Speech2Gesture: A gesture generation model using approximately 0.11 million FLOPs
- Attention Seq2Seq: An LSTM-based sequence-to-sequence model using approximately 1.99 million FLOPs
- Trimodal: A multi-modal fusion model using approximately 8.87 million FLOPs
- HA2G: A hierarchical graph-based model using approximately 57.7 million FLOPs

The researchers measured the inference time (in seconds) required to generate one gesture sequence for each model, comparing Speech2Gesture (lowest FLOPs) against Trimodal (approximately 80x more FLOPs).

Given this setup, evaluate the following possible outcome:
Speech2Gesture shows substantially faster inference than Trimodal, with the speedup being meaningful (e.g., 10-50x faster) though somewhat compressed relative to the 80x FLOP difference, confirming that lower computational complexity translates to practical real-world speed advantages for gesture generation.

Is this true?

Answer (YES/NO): NO